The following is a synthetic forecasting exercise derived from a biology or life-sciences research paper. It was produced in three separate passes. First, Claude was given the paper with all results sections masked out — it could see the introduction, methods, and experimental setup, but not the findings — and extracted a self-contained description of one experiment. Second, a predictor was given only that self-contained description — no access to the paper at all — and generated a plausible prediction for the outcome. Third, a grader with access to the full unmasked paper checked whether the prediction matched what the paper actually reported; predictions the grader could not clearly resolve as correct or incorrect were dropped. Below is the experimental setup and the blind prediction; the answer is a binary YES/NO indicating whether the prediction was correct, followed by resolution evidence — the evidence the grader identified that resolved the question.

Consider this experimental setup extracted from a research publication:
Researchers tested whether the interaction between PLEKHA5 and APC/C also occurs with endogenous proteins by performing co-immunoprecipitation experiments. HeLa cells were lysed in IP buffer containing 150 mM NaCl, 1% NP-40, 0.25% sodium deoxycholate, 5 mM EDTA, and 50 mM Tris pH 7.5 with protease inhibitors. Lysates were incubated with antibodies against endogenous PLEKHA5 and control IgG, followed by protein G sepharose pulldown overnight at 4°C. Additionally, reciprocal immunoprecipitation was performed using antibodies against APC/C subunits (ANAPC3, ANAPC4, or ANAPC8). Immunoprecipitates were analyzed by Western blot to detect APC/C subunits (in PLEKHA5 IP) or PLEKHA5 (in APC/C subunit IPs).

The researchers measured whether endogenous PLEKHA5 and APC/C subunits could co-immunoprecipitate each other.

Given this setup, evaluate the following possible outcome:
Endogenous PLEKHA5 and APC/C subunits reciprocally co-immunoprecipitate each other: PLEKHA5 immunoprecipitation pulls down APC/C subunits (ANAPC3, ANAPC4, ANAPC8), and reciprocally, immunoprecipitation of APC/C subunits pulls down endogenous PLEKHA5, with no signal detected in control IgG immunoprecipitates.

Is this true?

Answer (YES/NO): NO